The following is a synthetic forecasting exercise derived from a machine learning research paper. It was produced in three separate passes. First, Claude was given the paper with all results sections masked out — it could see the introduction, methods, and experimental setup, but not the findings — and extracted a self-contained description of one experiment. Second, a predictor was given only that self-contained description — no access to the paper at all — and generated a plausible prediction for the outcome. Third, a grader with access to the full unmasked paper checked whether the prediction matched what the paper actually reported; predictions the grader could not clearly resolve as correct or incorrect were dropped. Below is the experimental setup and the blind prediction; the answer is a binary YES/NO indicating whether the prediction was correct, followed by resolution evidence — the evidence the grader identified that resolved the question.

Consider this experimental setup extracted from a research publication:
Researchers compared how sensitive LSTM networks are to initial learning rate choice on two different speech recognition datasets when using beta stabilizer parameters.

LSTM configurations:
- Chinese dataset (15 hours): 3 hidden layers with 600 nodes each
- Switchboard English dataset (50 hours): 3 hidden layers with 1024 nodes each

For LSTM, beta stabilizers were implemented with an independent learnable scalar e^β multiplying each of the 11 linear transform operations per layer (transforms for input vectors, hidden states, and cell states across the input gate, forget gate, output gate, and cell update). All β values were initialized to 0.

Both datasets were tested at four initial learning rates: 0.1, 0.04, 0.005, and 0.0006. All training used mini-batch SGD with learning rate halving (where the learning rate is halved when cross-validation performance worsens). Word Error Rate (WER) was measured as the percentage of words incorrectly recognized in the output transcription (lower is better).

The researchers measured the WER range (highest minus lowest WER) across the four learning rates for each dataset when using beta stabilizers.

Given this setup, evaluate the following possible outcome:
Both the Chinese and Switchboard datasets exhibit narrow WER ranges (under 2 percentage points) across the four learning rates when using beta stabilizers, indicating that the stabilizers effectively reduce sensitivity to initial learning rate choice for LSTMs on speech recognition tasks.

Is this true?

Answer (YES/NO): NO